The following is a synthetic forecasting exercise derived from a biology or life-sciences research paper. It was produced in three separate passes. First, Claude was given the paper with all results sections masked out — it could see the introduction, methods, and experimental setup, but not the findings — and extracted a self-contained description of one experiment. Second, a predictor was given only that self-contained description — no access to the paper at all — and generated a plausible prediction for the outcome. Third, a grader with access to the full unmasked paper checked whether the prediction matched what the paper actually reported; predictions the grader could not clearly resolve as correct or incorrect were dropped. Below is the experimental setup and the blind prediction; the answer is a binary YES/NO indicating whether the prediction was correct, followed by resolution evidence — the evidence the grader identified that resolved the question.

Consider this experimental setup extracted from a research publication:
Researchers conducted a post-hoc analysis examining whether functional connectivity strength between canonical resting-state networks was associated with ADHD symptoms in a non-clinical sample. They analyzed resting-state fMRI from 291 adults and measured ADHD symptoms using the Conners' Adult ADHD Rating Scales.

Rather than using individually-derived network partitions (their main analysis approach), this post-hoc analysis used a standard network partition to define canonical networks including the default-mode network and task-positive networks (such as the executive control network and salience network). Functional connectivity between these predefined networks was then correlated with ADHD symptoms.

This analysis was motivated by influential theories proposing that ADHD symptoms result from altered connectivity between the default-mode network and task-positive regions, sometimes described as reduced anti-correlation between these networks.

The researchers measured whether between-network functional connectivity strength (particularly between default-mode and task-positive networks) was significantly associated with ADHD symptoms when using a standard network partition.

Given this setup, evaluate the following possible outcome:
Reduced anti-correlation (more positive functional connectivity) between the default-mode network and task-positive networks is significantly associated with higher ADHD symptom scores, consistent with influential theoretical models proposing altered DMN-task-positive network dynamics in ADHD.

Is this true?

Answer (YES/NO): NO